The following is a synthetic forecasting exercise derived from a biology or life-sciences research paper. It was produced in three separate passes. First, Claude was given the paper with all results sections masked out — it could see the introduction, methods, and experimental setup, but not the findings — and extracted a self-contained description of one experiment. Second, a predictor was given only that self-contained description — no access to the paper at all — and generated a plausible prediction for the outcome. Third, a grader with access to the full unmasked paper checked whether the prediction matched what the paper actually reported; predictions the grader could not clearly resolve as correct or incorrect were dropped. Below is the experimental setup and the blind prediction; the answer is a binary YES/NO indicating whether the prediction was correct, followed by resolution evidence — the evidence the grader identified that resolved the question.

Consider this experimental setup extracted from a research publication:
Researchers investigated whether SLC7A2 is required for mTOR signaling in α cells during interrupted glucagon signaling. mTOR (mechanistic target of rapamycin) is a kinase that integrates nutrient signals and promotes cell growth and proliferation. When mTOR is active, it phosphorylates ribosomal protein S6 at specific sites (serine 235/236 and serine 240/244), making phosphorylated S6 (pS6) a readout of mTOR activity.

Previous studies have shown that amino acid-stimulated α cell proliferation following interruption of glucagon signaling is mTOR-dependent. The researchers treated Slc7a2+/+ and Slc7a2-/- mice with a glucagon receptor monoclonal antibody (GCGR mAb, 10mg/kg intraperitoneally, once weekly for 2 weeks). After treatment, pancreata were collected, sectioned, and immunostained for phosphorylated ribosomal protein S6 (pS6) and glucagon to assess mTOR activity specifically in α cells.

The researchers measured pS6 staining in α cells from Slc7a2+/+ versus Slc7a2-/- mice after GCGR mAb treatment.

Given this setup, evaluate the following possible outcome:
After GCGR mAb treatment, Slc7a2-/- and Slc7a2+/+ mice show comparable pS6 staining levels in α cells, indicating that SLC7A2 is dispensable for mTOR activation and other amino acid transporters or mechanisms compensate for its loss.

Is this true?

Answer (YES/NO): NO